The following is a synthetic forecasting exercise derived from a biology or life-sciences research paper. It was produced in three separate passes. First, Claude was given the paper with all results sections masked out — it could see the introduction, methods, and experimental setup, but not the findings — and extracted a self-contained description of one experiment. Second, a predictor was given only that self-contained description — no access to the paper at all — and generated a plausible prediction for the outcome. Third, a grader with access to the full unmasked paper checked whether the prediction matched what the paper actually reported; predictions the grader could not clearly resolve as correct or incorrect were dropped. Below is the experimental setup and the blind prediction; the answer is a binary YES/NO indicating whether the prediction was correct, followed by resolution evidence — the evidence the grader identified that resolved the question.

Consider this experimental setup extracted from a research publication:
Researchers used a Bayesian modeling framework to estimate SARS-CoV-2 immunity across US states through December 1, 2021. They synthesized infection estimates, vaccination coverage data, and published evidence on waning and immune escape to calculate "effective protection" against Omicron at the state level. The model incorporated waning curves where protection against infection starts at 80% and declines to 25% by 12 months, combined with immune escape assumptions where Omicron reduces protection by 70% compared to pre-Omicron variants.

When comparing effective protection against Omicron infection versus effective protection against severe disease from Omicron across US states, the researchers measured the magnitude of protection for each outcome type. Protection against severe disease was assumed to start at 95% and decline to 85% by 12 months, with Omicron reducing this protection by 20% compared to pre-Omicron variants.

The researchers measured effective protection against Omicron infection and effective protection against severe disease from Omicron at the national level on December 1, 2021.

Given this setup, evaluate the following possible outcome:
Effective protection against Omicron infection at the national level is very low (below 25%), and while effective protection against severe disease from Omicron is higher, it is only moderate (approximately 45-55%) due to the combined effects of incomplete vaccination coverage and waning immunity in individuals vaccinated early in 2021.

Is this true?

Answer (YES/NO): NO